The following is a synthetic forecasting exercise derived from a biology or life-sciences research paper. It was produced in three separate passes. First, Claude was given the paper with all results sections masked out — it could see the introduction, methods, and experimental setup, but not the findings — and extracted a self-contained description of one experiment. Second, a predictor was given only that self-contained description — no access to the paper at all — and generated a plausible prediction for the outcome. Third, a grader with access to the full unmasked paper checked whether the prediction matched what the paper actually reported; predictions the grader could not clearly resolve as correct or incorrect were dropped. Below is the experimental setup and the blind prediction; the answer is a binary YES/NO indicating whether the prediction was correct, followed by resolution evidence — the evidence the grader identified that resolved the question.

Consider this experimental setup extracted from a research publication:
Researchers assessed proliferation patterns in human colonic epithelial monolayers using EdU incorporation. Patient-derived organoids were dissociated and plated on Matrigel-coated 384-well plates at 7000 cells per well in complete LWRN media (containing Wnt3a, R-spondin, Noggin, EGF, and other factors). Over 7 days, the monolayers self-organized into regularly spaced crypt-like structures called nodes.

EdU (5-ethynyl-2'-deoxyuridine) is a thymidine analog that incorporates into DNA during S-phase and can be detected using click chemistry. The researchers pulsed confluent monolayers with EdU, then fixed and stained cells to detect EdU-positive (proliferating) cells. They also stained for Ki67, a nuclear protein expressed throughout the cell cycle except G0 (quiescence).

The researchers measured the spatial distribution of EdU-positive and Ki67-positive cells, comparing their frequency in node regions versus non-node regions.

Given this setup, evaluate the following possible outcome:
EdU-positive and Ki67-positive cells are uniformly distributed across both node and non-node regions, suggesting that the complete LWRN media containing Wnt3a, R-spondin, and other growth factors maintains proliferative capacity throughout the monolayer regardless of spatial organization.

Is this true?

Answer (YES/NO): NO